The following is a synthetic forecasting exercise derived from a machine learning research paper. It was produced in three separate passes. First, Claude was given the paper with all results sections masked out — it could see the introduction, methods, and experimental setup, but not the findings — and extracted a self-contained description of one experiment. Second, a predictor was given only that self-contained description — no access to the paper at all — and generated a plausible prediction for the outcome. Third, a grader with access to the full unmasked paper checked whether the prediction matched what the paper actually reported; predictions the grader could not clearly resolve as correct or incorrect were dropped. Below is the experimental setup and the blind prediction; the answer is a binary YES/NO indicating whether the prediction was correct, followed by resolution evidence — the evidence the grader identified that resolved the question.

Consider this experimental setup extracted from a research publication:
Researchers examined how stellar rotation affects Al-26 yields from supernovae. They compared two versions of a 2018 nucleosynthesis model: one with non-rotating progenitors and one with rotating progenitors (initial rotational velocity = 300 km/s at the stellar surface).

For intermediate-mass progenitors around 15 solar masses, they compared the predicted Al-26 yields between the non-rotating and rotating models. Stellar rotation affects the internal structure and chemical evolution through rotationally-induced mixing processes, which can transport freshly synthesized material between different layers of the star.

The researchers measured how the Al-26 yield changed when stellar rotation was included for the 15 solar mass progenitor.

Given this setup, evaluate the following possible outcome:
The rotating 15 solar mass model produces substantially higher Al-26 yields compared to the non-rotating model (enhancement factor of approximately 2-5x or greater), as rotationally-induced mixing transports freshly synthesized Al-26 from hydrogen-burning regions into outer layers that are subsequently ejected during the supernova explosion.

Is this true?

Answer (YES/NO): NO